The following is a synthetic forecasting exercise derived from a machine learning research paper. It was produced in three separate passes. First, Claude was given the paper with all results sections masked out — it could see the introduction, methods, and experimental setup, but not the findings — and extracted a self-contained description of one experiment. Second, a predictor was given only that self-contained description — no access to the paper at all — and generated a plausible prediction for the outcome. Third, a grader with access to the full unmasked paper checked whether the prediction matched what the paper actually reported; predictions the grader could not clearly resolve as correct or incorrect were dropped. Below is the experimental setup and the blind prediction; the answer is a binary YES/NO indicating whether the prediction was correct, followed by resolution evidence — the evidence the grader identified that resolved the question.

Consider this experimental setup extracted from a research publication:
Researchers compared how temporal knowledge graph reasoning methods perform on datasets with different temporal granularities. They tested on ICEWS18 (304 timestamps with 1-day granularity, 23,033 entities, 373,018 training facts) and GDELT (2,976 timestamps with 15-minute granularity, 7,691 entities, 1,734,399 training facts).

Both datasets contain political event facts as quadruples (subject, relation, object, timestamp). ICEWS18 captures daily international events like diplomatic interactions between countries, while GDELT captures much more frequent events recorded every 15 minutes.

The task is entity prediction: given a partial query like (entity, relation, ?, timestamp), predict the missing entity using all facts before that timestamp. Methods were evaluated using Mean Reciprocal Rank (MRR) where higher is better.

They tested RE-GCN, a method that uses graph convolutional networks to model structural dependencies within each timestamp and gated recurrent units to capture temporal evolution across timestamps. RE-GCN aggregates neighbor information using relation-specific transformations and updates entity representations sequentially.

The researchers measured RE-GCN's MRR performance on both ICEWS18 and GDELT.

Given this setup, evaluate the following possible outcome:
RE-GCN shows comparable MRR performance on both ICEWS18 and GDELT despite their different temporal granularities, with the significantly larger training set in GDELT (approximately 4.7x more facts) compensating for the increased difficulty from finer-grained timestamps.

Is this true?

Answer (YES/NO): NO